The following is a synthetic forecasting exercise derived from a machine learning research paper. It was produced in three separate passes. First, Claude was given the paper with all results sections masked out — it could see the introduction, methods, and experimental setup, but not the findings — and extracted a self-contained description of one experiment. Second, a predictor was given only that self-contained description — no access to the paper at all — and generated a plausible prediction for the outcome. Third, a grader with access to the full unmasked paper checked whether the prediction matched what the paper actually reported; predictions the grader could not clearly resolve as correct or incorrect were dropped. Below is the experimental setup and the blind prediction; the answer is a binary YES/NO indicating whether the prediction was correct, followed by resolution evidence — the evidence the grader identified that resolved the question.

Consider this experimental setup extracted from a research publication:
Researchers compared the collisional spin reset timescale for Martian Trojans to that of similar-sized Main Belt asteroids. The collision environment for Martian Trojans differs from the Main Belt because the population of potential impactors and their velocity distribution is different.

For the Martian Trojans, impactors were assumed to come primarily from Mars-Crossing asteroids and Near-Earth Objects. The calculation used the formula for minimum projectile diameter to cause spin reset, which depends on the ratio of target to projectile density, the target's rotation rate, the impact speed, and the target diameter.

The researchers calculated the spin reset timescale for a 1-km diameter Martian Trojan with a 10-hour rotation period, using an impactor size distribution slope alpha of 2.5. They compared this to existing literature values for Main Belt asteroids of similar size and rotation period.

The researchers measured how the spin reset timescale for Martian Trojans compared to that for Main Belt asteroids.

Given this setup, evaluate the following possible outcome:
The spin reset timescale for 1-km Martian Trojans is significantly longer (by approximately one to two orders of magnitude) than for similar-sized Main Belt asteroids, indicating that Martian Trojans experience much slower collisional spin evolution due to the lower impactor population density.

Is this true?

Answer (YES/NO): NO